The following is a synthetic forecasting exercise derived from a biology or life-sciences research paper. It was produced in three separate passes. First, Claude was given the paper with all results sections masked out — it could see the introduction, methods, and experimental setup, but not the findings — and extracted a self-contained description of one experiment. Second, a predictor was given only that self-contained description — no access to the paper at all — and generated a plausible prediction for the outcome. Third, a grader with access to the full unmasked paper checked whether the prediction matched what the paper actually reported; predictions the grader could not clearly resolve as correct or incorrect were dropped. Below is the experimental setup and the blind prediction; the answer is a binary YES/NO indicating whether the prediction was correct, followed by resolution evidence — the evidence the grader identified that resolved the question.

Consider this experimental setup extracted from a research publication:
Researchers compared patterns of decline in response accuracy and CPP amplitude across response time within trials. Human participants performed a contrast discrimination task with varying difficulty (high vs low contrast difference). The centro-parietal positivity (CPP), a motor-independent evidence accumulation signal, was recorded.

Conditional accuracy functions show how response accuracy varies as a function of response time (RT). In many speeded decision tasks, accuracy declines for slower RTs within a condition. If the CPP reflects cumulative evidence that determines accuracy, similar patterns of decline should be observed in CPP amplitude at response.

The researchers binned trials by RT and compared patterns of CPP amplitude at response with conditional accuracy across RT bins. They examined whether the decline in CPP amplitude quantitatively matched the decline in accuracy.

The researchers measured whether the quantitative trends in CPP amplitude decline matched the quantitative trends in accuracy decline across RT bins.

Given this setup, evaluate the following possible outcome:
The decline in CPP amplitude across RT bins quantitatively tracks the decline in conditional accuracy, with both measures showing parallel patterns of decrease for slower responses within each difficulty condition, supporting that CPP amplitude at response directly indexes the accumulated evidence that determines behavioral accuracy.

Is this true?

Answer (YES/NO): NO